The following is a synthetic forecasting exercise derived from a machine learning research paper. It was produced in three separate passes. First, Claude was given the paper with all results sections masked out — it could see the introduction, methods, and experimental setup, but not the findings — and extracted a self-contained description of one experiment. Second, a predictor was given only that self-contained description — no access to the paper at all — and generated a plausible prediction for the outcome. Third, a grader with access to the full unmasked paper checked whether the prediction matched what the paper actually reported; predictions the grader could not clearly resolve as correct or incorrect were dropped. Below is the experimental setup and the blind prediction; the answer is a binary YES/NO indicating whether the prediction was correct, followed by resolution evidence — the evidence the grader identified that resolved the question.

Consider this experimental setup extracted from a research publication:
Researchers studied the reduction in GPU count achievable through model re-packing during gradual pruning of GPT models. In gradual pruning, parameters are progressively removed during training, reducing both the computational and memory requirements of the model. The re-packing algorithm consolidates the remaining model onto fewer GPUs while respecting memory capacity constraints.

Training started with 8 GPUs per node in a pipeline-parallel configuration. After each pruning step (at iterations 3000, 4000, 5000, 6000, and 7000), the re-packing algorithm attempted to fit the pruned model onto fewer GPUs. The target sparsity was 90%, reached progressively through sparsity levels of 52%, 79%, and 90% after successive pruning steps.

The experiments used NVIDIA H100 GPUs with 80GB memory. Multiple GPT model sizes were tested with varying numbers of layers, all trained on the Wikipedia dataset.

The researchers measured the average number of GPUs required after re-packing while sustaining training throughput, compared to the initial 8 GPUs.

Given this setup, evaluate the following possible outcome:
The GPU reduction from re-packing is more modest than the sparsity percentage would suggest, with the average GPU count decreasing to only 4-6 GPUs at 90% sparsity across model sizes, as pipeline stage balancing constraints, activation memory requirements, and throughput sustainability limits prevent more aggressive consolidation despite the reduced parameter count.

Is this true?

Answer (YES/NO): YES